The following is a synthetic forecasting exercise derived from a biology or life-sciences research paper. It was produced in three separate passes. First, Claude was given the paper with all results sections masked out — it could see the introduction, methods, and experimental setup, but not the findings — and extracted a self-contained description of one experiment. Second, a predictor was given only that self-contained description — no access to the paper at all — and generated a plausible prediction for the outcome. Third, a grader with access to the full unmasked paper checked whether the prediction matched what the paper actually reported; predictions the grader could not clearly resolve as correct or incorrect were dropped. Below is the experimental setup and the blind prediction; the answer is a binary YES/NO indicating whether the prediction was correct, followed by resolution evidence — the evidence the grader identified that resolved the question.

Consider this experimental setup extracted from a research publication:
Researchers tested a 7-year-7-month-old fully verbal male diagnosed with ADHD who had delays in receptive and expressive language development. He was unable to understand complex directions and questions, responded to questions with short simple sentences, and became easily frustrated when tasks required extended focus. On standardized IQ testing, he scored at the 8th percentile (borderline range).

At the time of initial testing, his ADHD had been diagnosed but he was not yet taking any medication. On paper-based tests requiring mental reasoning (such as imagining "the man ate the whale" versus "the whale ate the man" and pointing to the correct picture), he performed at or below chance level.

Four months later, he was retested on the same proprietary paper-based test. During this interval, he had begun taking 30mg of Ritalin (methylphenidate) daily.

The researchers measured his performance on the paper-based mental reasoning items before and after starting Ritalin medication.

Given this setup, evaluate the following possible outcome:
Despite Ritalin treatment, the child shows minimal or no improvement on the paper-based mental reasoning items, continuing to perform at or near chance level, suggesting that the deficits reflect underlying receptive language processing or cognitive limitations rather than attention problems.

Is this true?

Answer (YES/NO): NO